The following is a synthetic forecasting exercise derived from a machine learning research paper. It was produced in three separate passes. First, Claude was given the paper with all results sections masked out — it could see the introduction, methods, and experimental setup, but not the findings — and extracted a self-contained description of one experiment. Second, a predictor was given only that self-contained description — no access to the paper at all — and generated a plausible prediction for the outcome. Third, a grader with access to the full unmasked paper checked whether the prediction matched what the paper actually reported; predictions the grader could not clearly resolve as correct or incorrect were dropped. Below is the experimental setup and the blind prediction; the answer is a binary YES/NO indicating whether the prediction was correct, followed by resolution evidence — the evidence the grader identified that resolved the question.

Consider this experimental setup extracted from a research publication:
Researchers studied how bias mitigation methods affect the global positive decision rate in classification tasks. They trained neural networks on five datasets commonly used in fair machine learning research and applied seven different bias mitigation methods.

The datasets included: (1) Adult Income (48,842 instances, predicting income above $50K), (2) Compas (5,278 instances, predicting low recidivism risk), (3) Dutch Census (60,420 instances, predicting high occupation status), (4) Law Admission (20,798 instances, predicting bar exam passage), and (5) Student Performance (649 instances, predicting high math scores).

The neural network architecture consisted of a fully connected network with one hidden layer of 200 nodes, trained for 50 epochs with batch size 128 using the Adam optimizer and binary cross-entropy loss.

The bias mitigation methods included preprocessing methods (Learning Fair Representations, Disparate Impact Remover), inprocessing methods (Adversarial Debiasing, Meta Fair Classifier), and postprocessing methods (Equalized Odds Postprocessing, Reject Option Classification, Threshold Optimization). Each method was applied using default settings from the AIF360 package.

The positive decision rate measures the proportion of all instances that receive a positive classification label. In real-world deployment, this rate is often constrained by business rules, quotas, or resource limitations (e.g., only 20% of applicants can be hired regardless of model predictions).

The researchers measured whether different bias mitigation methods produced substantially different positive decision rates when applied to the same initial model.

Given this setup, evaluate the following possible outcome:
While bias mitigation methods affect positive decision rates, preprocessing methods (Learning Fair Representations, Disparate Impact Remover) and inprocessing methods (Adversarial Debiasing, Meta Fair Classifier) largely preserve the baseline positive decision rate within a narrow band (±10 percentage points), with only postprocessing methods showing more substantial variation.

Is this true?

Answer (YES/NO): NO